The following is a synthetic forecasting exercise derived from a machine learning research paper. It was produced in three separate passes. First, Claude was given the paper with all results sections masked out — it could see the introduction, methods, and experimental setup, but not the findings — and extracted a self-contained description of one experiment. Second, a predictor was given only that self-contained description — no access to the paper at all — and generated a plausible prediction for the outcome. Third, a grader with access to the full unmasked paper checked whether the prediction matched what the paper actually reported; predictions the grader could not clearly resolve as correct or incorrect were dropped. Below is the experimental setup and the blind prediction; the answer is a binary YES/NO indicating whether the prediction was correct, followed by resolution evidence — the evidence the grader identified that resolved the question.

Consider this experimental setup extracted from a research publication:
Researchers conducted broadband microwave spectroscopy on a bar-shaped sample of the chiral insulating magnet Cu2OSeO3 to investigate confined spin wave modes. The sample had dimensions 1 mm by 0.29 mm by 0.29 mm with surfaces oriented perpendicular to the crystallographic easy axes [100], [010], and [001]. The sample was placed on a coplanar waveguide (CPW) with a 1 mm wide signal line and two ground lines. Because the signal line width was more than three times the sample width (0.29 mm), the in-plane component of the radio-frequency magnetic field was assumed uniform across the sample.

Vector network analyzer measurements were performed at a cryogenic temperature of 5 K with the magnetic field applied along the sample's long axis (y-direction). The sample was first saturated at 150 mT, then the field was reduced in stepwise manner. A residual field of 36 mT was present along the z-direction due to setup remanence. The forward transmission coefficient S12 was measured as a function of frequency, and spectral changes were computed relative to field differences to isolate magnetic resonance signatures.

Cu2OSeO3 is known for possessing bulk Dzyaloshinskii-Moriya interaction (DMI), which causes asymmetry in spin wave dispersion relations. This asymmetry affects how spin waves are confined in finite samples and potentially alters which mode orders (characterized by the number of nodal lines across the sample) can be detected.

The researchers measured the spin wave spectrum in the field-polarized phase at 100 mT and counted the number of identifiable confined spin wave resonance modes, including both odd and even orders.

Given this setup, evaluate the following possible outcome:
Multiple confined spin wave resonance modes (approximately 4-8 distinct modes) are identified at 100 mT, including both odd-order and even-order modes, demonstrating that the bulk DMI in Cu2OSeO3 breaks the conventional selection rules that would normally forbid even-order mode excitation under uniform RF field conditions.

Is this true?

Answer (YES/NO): NO